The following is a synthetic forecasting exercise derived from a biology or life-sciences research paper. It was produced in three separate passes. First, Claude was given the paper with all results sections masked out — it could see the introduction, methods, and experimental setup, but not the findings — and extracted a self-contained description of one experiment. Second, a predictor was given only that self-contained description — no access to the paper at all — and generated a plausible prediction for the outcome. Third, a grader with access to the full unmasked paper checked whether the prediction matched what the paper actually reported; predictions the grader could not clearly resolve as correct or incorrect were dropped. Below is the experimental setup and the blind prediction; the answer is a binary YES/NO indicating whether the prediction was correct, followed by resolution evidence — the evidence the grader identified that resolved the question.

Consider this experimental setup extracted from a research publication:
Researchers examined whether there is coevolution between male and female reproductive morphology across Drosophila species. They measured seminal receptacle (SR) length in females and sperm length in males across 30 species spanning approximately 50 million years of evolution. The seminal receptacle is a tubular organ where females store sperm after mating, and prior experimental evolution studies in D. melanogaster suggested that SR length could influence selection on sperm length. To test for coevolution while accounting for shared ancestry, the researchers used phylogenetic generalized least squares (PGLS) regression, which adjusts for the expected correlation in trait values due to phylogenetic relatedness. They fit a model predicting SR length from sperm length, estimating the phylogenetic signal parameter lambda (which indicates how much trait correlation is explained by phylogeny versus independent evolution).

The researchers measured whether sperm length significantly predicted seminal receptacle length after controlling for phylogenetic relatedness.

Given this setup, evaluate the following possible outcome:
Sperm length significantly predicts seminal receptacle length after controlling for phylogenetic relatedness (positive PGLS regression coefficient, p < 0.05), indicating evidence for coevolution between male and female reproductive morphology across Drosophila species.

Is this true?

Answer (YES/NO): YES